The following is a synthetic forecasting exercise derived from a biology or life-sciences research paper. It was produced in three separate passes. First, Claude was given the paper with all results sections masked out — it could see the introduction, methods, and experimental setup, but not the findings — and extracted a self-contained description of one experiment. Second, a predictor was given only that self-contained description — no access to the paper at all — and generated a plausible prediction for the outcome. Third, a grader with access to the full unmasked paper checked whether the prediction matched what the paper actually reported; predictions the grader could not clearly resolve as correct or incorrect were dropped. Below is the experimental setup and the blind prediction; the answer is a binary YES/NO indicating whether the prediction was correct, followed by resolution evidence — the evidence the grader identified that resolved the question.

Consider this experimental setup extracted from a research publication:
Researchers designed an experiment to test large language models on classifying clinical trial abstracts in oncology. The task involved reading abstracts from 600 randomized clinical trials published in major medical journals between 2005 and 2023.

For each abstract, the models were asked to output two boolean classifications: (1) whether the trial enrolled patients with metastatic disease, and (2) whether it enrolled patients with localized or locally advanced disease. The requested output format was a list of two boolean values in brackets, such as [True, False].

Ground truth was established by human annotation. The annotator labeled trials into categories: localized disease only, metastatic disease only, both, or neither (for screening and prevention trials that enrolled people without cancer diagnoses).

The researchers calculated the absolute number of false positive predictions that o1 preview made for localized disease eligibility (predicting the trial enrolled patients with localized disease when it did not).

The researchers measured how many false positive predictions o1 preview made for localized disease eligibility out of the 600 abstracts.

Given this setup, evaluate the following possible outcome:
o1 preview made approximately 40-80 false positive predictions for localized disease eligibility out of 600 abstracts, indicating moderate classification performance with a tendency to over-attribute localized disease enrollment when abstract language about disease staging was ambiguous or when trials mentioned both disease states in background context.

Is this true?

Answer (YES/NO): NO